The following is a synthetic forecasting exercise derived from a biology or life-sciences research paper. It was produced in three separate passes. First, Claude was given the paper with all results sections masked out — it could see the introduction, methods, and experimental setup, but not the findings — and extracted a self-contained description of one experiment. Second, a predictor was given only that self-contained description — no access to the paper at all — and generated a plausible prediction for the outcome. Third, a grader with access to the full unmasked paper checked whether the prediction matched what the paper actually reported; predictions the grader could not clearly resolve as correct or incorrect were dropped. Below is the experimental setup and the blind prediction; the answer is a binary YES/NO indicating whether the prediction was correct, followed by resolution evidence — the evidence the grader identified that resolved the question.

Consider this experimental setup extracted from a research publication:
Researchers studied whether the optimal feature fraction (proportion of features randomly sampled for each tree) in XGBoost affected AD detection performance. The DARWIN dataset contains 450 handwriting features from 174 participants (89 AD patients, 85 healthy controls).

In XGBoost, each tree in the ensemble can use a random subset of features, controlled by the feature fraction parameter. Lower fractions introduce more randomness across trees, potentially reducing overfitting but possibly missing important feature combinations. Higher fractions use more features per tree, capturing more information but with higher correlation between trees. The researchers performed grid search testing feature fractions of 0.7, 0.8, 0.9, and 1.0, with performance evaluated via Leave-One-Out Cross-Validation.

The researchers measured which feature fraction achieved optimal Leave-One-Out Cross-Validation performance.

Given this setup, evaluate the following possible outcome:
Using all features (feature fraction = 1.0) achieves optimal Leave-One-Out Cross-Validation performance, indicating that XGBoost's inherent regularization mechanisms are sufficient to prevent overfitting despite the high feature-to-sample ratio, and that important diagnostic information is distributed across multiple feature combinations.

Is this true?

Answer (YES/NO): NO